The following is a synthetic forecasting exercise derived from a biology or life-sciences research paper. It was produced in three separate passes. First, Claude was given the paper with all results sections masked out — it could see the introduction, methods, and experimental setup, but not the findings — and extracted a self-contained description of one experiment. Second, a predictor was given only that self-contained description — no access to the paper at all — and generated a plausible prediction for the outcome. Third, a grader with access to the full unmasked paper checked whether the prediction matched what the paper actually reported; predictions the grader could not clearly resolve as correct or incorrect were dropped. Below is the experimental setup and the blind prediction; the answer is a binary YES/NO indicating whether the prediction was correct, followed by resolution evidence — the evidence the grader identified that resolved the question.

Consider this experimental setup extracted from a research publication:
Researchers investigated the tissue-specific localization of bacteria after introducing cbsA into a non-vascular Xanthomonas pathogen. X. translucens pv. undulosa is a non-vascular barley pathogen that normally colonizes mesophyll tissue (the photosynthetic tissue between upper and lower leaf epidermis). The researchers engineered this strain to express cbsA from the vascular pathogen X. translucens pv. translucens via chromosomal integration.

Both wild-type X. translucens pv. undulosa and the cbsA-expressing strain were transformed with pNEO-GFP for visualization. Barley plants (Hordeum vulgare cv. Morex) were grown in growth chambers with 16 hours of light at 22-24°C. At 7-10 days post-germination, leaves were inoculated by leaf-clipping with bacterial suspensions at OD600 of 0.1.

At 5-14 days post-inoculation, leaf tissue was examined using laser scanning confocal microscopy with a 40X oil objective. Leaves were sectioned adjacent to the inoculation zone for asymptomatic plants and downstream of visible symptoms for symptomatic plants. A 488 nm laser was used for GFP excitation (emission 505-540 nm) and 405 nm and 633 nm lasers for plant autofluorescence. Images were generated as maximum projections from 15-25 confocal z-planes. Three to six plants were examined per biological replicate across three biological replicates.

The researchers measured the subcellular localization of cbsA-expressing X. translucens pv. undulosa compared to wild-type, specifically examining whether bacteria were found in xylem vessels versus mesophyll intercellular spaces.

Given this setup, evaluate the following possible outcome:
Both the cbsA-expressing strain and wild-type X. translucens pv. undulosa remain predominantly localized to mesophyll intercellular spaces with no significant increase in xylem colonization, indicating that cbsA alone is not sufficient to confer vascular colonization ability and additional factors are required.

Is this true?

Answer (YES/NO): NO